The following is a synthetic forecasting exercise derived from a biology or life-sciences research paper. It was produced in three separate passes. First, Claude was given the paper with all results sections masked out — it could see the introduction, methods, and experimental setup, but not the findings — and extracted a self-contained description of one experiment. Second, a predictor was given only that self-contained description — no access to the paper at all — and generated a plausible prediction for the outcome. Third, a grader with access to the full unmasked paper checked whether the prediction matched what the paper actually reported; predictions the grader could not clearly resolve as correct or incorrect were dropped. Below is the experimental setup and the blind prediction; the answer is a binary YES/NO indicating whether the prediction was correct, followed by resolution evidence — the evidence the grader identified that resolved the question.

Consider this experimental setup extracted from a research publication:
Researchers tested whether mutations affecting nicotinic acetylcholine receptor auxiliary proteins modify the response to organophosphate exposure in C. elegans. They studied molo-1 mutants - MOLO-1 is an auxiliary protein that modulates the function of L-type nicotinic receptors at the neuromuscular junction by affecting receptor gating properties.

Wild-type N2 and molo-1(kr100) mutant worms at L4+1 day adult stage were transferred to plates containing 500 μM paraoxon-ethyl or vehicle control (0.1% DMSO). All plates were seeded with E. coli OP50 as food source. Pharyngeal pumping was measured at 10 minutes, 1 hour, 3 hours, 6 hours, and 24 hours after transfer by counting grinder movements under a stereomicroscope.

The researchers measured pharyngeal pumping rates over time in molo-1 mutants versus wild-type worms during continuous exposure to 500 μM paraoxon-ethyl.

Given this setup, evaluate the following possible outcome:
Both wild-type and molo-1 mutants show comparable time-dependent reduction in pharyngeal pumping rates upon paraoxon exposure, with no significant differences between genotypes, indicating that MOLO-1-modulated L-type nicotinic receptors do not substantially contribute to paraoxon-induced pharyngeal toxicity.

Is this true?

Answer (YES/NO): NO